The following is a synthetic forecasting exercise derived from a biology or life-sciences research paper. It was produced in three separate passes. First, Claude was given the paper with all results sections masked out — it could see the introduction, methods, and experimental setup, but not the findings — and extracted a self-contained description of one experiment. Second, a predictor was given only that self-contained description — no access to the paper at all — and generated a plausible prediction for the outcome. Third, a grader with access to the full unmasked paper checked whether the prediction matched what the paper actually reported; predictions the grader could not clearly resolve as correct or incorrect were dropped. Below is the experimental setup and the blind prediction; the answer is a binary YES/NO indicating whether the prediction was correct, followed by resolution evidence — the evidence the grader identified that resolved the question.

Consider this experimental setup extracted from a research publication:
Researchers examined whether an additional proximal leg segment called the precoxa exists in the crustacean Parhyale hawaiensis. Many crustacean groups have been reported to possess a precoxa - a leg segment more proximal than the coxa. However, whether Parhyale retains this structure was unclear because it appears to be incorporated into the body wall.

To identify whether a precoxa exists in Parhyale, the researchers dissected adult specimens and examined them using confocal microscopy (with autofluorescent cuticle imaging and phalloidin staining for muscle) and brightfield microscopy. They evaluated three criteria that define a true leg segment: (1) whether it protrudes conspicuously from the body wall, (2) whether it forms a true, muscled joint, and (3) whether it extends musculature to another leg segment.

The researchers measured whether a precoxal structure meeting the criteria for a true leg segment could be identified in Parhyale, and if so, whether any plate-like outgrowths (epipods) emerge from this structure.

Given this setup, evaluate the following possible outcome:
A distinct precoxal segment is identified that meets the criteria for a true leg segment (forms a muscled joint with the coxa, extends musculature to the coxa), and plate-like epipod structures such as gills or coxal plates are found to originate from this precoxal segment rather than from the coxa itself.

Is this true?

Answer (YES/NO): NO